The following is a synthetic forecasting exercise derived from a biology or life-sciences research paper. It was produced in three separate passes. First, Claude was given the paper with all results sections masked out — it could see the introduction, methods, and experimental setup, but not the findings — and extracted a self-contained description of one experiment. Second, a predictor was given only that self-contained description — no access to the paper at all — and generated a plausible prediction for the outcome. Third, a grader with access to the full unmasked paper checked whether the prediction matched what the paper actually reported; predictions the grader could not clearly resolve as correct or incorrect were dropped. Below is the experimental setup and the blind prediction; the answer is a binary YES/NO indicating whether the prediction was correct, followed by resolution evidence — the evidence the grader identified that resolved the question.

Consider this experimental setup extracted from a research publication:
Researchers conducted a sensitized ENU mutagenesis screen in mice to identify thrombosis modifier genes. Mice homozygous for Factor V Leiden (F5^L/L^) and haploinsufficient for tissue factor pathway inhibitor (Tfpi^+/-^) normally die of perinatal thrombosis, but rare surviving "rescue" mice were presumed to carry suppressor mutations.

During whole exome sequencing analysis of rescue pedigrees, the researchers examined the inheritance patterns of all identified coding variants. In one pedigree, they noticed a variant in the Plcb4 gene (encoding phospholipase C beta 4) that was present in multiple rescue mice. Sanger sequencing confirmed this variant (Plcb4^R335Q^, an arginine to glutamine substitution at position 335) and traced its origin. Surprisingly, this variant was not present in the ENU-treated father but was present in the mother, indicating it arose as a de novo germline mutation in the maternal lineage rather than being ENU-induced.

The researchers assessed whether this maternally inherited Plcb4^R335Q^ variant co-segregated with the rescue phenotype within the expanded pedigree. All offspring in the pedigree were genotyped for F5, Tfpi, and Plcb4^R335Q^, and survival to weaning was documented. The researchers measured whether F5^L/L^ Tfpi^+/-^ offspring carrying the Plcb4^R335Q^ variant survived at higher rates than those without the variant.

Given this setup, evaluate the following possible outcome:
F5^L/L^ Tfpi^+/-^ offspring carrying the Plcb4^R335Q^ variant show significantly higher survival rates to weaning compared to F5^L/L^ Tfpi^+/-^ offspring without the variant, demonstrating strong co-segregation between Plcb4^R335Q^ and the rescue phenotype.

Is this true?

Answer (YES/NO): YES